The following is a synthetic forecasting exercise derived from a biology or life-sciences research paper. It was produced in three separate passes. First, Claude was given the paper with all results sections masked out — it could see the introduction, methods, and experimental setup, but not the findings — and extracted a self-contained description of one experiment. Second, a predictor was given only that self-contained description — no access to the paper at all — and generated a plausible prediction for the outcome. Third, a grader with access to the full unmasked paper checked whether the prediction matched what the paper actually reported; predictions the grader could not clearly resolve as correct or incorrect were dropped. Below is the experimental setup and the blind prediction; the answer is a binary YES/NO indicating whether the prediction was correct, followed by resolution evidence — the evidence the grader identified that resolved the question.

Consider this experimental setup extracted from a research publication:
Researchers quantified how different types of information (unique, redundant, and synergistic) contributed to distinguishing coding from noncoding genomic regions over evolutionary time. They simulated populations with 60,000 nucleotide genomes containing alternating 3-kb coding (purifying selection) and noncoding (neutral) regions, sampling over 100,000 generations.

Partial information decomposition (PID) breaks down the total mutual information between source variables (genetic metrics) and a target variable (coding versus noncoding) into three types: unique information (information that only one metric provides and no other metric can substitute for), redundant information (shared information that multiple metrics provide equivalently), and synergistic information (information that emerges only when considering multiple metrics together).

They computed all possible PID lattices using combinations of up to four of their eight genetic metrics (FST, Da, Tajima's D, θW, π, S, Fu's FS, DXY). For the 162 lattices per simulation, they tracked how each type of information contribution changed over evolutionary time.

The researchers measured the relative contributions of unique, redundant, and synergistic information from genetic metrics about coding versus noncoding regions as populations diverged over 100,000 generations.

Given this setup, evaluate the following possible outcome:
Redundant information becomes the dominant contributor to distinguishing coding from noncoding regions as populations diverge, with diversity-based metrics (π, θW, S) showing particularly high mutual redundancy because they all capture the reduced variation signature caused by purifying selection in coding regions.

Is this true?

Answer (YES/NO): NO